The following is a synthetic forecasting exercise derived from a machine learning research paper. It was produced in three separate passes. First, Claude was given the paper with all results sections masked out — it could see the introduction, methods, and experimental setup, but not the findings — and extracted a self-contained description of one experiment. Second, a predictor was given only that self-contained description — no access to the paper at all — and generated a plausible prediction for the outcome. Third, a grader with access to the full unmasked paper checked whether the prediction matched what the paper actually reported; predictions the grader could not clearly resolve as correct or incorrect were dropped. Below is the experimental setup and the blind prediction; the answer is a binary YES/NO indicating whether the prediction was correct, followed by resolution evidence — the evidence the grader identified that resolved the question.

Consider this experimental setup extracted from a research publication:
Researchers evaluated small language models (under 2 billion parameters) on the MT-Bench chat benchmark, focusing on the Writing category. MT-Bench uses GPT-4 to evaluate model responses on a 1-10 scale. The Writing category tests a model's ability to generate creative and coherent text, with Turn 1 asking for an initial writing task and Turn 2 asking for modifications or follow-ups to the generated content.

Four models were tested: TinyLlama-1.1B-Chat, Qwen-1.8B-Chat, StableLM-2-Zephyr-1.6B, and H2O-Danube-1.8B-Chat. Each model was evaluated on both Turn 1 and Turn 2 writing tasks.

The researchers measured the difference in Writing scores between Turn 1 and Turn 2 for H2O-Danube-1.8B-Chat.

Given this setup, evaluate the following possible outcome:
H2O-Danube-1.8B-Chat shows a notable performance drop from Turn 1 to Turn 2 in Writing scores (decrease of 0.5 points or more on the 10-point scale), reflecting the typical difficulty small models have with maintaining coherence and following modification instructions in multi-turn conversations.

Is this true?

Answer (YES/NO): YES